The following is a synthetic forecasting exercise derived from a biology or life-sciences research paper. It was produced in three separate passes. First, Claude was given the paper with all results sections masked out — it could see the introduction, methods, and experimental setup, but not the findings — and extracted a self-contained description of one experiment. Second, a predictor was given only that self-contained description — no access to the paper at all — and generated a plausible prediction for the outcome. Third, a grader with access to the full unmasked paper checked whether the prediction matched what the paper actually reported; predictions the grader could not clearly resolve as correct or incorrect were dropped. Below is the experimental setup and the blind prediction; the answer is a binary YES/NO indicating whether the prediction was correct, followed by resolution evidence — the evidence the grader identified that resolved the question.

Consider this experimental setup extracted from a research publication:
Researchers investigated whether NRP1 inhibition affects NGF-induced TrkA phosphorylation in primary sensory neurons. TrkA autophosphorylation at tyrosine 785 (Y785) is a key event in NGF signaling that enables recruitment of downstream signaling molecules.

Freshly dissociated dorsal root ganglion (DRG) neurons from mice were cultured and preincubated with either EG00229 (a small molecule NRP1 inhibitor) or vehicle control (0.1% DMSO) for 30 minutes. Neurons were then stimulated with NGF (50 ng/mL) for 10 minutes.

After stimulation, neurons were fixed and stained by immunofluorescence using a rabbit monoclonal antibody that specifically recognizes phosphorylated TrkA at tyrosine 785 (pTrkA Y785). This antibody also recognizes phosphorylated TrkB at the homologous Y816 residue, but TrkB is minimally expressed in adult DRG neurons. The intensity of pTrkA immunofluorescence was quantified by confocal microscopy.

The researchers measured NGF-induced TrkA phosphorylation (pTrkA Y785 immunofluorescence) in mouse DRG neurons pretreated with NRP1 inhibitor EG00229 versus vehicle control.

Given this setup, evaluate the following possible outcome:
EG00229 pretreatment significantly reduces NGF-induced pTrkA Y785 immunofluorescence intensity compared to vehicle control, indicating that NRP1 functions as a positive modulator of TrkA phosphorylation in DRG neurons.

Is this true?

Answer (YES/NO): YES